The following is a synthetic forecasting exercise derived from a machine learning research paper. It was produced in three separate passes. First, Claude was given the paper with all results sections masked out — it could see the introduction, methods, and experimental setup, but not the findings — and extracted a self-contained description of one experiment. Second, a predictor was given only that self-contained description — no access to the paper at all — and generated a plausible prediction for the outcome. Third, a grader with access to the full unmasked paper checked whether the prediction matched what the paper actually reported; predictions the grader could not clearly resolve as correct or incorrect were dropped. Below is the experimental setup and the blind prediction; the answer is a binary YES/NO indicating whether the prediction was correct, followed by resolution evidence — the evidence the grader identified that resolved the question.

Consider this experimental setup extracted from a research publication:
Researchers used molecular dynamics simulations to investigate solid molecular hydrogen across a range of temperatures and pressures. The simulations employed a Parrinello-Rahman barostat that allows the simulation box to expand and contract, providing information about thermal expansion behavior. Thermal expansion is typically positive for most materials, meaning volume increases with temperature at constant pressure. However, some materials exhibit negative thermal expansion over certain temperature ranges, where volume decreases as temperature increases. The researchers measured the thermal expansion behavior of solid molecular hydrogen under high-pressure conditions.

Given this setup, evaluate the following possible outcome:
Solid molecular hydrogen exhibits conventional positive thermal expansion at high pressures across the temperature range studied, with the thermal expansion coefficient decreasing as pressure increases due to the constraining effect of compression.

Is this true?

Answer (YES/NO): NO